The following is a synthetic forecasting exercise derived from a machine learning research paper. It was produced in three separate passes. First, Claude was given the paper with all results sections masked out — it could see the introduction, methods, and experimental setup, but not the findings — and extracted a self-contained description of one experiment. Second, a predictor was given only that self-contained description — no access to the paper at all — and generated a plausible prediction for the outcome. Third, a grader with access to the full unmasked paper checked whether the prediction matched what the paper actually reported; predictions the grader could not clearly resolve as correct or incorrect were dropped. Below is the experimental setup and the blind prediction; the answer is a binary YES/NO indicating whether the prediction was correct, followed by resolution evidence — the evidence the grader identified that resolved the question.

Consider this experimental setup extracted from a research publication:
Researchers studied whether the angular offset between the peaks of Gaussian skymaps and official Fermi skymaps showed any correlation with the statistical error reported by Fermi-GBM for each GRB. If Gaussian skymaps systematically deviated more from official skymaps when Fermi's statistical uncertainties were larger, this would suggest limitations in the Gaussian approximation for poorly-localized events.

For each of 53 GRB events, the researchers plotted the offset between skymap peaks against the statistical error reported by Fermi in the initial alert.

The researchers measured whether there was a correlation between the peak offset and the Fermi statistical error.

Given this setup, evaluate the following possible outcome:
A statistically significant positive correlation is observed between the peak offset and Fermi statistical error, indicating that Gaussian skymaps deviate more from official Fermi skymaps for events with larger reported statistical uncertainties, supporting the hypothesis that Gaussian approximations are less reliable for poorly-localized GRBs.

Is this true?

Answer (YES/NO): NO